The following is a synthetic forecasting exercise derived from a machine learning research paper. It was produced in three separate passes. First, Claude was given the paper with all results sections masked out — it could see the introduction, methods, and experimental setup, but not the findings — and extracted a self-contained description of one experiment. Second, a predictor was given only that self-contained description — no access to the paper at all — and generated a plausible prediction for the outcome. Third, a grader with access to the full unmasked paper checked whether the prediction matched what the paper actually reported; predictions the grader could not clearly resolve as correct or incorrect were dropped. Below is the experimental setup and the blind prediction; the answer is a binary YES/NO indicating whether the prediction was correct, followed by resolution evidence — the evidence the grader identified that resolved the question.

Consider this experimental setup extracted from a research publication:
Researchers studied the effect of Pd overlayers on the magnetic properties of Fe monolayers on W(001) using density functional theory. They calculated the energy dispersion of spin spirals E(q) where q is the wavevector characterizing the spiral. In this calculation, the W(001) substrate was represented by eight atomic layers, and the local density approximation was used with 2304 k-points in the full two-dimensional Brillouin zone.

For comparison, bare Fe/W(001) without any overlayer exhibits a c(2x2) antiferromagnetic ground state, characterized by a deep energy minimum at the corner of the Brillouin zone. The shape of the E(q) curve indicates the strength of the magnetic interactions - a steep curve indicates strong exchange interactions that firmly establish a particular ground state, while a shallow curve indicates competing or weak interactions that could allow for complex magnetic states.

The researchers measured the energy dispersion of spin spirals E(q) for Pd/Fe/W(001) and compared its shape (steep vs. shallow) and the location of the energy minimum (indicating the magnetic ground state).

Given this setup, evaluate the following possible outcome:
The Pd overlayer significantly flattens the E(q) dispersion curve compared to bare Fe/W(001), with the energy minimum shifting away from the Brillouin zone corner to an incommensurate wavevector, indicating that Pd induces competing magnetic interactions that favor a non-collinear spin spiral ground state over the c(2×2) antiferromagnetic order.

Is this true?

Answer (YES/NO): NO